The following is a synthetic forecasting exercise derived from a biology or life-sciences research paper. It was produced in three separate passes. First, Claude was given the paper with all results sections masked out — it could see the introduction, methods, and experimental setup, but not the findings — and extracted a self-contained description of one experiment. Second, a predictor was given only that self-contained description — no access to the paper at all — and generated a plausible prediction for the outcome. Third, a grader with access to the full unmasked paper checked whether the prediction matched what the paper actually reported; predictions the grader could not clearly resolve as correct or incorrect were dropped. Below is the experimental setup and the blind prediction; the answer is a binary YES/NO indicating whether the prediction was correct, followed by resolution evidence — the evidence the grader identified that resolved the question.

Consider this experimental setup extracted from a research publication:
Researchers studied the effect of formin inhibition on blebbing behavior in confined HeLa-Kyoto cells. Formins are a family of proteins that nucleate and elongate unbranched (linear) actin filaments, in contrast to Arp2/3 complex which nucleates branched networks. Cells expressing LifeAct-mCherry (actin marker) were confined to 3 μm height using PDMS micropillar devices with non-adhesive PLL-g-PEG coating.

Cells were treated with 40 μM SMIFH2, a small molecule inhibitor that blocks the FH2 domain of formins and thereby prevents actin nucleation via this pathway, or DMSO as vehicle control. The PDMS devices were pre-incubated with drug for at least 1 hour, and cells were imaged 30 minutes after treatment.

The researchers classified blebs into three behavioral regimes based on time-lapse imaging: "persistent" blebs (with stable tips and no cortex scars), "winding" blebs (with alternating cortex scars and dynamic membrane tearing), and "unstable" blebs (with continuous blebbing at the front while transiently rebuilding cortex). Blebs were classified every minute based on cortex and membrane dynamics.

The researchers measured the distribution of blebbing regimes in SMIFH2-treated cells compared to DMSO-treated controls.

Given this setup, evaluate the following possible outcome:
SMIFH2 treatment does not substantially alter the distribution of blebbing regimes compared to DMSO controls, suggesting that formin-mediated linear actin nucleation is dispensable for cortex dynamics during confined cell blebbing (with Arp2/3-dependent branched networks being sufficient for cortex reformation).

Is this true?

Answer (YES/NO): NO